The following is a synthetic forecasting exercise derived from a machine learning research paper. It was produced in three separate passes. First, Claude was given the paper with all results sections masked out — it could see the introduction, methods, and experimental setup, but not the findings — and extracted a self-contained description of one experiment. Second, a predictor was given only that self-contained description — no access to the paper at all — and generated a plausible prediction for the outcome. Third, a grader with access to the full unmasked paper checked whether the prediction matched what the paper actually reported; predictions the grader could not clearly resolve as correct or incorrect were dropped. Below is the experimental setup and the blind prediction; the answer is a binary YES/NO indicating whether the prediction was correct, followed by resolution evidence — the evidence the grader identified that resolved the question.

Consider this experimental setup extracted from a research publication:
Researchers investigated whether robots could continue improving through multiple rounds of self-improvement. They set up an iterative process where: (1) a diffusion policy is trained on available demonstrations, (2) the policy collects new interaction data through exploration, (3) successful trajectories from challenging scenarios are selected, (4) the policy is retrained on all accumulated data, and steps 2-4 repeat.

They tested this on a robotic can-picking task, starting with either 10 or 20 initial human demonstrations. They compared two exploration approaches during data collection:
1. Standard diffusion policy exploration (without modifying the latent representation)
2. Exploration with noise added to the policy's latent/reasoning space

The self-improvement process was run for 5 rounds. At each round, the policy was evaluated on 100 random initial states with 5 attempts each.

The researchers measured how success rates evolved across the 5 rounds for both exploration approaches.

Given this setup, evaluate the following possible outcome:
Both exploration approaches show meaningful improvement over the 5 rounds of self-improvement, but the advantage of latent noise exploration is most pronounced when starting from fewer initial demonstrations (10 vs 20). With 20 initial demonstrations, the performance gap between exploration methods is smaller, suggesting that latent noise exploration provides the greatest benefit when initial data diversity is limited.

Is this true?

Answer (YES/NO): NO